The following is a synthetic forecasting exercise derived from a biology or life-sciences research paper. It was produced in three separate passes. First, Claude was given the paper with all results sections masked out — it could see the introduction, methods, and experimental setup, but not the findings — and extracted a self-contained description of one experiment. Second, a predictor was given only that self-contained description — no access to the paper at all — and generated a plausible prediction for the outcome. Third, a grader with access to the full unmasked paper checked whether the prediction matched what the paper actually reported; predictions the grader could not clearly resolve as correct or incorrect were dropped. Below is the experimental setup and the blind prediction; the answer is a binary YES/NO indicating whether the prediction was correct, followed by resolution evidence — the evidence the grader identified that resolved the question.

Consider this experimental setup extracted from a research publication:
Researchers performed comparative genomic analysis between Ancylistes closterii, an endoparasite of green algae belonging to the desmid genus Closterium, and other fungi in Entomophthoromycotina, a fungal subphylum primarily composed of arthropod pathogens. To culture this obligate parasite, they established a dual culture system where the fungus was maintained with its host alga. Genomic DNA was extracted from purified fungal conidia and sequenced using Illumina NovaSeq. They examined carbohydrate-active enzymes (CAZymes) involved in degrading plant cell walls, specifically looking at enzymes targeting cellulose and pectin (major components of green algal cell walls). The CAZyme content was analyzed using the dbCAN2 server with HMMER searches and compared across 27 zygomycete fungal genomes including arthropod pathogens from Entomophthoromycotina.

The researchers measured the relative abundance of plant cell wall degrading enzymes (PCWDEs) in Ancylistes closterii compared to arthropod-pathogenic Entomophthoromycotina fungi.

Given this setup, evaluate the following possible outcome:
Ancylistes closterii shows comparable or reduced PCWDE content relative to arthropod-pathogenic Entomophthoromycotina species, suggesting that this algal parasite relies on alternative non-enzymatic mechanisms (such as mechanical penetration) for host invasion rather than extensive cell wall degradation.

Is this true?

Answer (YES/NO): NO